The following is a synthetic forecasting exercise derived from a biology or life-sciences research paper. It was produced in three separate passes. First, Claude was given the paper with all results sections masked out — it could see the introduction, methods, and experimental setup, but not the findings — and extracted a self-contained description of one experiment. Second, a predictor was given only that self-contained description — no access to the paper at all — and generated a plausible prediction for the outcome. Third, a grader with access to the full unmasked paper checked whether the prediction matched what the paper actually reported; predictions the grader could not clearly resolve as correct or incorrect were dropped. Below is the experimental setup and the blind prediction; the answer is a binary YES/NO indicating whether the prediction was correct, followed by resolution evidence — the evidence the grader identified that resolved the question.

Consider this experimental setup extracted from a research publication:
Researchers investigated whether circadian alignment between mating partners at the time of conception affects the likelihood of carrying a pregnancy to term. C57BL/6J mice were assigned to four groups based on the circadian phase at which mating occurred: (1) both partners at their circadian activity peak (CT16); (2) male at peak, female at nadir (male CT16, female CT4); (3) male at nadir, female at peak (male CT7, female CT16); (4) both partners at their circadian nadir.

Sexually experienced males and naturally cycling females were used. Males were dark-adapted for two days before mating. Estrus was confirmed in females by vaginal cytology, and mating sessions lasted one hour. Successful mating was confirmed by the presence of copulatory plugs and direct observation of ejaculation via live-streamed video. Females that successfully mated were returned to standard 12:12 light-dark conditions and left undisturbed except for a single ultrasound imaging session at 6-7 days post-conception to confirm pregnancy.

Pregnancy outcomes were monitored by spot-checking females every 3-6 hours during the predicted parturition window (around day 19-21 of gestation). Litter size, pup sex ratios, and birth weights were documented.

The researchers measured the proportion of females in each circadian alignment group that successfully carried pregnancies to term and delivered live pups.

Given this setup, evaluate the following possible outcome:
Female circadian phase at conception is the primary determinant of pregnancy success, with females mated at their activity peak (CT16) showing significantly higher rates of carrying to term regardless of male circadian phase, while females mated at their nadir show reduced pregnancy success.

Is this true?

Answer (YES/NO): NO